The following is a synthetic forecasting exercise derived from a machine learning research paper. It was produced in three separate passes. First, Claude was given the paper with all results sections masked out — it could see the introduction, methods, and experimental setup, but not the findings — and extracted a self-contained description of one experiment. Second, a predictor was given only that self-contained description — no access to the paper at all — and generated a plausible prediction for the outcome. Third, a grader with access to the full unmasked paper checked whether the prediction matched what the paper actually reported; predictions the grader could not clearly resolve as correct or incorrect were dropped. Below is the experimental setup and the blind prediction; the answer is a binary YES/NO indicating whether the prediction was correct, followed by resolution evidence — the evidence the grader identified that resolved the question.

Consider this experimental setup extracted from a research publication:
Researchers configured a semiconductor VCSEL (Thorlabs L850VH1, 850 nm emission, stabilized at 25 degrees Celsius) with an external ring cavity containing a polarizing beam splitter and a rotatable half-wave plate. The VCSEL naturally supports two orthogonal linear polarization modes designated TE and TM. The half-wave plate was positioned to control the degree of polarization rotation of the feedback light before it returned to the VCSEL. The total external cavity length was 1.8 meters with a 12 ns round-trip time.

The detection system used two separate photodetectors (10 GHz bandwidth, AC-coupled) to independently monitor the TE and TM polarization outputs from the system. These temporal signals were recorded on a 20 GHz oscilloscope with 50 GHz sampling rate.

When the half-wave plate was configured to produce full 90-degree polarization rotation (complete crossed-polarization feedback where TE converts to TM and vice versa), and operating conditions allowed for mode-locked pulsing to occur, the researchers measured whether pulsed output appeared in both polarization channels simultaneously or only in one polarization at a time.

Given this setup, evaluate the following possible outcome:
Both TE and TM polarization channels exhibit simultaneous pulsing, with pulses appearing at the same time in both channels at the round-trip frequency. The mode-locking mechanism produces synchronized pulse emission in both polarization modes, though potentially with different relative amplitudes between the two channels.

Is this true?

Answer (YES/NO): NO